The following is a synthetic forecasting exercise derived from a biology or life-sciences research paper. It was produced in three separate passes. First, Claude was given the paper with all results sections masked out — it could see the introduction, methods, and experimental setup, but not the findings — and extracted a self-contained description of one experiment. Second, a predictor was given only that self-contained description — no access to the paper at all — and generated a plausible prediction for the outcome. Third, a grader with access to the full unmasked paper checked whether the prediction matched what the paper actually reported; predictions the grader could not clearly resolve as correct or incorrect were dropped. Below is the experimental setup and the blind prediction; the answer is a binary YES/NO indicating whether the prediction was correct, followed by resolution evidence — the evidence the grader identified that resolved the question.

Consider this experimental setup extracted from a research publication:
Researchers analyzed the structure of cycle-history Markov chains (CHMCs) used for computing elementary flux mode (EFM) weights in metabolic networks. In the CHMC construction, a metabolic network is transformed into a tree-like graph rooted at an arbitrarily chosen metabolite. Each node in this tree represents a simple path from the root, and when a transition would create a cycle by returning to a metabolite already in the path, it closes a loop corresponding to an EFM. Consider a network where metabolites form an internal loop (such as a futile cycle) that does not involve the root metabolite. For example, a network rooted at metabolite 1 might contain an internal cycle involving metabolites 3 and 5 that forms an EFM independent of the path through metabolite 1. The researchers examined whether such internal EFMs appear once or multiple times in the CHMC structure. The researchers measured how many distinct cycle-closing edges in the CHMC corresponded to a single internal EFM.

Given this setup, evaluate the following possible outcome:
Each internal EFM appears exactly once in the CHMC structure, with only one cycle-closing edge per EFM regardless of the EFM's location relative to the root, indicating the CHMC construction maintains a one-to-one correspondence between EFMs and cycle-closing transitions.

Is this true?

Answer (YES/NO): NO